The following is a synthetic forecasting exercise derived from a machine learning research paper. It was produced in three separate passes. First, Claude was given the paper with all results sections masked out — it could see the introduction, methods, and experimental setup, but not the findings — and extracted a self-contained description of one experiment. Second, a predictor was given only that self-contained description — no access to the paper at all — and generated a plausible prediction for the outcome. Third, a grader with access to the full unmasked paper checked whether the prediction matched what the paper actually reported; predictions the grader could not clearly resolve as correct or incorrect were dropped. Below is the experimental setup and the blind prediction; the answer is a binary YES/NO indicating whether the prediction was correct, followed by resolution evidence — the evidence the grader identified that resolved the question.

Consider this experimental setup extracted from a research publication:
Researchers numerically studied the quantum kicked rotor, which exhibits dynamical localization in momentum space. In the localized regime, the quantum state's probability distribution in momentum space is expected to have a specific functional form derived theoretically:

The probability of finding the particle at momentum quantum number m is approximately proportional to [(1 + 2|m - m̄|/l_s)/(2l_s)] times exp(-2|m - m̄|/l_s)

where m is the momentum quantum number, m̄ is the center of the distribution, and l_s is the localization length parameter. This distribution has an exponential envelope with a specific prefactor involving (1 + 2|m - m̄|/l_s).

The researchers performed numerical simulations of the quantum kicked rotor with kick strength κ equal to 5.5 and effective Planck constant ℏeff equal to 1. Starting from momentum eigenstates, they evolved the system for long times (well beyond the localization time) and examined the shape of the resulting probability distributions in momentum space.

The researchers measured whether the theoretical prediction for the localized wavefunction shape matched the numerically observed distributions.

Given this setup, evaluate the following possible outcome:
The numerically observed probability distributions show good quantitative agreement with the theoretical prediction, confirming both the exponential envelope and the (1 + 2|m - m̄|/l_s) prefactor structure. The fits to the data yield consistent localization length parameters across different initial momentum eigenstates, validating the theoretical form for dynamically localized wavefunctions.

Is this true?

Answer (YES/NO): NO